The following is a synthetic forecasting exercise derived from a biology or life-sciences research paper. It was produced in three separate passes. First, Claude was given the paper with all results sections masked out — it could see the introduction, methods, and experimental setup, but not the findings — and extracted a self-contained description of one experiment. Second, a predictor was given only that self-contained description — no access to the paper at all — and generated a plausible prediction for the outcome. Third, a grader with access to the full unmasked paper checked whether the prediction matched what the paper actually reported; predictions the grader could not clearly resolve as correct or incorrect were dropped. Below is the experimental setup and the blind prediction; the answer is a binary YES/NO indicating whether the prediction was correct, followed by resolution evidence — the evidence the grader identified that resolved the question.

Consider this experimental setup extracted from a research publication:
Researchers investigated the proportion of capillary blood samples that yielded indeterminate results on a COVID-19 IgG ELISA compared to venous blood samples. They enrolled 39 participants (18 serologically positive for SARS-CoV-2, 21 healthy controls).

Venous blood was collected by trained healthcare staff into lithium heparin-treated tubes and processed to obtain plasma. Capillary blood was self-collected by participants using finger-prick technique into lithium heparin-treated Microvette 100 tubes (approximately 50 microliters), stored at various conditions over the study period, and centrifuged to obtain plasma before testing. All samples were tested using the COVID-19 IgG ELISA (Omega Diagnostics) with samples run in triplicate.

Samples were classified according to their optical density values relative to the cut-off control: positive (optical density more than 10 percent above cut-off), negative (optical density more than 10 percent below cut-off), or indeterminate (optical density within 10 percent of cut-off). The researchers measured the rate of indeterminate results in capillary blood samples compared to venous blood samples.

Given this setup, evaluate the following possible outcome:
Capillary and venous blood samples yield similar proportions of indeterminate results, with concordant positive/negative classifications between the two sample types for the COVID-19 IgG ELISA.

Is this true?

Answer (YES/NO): NO